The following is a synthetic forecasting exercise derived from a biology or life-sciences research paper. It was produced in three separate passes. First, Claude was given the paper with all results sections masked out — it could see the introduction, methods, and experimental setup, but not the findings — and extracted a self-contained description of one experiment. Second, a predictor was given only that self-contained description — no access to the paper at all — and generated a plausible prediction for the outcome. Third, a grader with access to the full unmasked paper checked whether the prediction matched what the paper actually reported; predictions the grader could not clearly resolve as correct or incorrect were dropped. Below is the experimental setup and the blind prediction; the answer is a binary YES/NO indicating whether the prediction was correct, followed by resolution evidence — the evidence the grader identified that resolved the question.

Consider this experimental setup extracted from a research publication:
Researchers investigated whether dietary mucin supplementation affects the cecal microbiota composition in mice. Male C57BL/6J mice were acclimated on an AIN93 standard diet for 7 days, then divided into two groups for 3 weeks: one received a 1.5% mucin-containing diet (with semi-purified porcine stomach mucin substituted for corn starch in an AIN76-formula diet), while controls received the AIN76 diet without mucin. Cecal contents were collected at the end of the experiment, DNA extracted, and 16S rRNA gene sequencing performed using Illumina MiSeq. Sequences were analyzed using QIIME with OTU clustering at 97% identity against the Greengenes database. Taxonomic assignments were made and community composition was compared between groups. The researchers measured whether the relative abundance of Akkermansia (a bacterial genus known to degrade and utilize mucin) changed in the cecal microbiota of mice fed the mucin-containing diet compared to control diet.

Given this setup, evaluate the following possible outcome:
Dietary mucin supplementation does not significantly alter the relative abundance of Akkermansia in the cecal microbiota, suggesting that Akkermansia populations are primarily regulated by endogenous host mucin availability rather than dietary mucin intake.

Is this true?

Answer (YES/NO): NO